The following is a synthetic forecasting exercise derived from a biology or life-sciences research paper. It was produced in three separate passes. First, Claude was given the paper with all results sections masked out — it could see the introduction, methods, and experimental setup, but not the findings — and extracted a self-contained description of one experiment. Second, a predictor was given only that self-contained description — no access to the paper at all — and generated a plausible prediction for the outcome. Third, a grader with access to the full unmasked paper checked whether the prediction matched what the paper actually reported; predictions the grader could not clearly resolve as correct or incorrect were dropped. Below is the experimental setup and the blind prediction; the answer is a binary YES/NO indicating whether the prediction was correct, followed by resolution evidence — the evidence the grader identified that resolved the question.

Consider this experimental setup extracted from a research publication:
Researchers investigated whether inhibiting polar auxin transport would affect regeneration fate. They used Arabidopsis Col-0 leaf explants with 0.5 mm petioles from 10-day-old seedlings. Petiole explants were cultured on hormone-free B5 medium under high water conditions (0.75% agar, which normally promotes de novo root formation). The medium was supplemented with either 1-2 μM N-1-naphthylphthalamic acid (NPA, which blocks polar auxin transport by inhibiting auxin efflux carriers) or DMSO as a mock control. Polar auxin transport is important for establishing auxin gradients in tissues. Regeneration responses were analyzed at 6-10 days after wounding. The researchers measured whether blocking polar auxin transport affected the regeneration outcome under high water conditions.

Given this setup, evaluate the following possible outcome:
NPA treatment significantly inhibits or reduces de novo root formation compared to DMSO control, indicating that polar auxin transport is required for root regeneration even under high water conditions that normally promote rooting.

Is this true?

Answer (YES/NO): YES